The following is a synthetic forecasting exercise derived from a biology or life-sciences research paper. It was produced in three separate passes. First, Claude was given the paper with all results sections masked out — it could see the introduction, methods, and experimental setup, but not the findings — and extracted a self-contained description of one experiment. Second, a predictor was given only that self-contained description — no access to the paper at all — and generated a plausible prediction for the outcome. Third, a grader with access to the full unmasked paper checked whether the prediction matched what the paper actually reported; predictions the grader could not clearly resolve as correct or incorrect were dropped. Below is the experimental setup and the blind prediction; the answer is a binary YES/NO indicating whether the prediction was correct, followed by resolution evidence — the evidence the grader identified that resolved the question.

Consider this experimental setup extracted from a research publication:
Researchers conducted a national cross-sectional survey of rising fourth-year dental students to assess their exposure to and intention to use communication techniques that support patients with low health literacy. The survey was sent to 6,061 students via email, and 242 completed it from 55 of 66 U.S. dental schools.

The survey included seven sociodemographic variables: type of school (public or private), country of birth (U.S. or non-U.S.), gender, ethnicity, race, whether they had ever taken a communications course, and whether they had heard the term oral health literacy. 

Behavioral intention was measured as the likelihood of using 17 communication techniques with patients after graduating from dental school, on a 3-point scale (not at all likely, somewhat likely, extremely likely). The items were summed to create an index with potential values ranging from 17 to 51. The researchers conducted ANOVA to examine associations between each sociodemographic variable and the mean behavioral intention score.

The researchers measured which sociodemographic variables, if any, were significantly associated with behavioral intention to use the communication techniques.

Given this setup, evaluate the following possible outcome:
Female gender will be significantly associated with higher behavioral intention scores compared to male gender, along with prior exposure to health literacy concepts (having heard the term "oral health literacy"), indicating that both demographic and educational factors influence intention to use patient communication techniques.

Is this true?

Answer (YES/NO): NO